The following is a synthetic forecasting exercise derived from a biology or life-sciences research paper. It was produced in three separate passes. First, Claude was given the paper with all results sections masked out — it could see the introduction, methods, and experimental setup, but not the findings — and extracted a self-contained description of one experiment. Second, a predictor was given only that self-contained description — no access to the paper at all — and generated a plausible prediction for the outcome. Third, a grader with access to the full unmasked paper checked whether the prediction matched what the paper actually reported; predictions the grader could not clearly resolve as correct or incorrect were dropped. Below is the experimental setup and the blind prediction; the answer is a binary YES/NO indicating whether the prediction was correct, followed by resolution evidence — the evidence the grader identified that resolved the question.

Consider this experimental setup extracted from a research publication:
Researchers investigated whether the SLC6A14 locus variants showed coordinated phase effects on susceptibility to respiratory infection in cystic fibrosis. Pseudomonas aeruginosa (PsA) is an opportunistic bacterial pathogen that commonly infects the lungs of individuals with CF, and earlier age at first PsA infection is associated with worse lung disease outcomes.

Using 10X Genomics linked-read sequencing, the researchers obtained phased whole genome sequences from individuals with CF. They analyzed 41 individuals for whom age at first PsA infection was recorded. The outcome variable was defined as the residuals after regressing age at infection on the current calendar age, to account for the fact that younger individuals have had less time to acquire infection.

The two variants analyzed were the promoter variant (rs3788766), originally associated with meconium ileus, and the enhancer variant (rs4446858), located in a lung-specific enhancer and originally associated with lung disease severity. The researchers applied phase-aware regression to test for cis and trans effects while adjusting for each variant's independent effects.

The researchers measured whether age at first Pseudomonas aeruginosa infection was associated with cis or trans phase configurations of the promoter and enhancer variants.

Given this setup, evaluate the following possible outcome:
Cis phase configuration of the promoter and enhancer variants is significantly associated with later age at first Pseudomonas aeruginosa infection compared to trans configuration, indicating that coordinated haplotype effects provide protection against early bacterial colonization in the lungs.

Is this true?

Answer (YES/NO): NO